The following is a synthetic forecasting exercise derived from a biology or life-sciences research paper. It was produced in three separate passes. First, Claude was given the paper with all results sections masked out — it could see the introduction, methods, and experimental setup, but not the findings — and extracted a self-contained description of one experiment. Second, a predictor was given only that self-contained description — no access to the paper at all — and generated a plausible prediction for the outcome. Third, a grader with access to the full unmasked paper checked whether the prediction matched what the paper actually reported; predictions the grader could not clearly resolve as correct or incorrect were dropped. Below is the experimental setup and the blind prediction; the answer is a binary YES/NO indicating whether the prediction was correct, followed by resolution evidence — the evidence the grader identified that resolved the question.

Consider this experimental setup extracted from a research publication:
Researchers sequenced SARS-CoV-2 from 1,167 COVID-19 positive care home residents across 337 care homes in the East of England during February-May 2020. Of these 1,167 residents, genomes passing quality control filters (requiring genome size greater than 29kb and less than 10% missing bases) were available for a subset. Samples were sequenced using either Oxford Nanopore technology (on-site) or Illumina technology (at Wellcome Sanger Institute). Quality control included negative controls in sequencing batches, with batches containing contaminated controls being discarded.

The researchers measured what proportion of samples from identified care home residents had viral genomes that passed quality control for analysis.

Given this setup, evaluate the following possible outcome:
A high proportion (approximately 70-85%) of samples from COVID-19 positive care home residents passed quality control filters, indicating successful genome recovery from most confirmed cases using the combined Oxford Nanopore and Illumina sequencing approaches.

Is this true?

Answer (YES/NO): NO